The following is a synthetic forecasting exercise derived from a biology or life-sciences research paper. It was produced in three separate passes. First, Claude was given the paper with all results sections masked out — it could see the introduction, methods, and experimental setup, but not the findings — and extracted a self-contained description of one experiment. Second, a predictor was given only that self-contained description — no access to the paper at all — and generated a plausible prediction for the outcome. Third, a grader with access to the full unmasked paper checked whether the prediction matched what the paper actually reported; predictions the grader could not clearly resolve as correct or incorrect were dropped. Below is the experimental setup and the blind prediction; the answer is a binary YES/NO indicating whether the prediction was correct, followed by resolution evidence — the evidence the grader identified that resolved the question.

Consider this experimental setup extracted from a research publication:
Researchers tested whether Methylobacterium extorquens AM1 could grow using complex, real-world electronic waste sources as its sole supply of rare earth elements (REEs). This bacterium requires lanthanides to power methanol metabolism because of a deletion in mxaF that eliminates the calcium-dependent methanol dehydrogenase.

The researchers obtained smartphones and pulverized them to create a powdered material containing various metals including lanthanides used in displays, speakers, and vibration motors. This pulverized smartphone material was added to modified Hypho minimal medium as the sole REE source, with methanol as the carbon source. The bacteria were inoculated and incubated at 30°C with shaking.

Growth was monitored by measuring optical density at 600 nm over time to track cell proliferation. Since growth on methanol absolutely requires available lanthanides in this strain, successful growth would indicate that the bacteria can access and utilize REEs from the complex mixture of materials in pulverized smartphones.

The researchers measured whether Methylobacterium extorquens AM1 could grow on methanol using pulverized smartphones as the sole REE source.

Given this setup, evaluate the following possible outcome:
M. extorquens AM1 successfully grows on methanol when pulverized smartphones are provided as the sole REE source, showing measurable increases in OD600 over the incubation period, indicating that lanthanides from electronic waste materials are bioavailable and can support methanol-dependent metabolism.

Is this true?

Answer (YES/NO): YES